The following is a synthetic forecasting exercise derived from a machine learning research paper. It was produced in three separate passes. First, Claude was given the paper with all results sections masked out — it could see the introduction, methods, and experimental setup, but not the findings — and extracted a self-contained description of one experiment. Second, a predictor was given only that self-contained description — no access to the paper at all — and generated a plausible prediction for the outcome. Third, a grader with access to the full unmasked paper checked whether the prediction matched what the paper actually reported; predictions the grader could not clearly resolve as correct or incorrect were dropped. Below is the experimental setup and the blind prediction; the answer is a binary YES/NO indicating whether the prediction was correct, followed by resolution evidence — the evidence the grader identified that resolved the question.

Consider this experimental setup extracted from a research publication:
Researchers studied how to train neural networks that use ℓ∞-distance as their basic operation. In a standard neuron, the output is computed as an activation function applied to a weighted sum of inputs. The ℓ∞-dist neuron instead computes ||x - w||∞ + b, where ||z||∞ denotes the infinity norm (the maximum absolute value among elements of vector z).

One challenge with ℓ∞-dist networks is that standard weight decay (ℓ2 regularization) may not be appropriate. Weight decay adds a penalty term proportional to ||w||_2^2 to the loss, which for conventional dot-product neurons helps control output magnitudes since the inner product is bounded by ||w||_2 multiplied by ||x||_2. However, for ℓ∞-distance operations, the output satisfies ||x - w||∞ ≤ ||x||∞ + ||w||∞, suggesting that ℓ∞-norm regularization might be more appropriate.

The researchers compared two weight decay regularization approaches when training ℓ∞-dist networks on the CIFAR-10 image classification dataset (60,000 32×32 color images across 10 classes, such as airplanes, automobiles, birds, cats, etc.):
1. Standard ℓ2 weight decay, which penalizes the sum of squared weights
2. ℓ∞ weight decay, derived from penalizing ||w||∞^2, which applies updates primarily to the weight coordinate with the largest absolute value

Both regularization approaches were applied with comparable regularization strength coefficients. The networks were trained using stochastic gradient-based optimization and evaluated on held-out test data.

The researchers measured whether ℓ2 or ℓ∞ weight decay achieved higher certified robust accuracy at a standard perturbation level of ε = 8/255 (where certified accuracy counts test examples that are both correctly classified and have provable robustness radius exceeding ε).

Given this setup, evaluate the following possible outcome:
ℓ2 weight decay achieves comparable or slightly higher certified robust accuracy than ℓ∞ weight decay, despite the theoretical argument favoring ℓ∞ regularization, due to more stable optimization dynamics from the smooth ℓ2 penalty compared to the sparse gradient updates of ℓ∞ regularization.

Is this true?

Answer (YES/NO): NO